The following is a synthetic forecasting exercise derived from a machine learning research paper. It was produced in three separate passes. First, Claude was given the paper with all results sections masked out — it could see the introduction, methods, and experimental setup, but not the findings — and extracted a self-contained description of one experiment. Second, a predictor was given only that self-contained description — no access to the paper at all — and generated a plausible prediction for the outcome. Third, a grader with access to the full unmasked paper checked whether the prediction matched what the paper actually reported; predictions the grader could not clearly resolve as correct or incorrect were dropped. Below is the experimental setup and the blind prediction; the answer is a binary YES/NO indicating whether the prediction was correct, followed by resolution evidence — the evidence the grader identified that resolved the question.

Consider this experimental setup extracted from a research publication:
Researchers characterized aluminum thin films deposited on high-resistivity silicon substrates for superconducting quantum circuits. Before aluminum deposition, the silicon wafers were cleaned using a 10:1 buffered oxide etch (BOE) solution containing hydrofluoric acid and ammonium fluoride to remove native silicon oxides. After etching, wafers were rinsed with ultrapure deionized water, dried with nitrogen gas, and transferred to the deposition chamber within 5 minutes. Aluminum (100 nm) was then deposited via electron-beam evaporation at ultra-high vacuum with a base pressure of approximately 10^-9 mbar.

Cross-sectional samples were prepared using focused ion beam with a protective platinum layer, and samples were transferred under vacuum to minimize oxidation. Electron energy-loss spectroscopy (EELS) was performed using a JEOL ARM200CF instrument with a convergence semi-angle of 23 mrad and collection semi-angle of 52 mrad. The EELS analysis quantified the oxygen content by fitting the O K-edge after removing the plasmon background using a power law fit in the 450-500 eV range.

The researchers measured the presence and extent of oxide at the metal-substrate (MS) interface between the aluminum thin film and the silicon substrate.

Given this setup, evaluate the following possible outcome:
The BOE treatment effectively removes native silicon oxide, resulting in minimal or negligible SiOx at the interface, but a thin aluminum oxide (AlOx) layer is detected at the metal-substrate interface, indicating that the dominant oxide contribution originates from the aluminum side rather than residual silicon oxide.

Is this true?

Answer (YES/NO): NO